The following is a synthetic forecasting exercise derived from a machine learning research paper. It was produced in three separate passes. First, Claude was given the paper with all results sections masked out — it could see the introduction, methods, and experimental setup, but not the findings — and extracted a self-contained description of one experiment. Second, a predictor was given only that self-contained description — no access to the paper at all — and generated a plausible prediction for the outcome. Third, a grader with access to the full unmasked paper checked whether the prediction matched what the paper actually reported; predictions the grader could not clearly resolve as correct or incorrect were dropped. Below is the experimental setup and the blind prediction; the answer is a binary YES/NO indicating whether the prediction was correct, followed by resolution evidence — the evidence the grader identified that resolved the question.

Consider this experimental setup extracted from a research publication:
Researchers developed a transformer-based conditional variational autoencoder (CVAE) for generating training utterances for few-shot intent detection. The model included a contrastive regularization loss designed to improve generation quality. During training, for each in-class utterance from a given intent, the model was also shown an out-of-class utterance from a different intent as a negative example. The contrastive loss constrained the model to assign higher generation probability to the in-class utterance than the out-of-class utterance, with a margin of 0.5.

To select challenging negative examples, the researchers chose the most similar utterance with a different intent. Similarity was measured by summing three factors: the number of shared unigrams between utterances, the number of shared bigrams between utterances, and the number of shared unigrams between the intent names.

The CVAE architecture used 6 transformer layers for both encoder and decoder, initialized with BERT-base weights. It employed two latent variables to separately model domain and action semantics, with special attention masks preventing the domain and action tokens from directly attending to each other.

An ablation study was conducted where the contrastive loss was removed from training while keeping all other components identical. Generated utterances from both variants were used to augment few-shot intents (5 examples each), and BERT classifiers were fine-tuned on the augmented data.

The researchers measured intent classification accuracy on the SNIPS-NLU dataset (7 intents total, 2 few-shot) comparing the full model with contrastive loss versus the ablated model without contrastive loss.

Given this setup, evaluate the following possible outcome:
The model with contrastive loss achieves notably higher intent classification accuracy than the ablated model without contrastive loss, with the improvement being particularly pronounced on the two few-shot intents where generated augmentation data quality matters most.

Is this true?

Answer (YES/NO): NO